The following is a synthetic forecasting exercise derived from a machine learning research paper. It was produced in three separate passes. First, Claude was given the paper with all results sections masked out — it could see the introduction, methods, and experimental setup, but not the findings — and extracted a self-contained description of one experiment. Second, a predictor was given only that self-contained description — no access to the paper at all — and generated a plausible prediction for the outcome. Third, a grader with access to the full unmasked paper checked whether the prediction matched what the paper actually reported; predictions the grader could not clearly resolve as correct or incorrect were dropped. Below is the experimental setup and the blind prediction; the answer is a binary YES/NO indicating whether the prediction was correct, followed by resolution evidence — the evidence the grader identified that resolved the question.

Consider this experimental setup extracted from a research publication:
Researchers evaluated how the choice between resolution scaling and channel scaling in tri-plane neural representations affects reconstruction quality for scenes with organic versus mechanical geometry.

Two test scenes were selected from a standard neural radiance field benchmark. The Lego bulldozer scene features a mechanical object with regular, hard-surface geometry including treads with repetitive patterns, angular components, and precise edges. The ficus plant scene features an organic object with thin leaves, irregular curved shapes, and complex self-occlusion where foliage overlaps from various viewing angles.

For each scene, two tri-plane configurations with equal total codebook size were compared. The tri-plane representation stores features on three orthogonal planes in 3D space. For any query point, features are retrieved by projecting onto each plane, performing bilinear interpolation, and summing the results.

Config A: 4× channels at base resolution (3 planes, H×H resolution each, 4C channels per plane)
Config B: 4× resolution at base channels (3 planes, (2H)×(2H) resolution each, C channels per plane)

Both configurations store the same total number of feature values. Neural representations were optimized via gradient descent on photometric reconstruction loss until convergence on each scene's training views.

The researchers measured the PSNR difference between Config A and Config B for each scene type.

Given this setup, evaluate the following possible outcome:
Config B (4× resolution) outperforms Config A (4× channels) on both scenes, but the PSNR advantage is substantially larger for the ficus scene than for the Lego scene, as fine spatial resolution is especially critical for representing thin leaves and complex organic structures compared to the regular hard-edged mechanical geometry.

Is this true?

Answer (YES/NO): NO